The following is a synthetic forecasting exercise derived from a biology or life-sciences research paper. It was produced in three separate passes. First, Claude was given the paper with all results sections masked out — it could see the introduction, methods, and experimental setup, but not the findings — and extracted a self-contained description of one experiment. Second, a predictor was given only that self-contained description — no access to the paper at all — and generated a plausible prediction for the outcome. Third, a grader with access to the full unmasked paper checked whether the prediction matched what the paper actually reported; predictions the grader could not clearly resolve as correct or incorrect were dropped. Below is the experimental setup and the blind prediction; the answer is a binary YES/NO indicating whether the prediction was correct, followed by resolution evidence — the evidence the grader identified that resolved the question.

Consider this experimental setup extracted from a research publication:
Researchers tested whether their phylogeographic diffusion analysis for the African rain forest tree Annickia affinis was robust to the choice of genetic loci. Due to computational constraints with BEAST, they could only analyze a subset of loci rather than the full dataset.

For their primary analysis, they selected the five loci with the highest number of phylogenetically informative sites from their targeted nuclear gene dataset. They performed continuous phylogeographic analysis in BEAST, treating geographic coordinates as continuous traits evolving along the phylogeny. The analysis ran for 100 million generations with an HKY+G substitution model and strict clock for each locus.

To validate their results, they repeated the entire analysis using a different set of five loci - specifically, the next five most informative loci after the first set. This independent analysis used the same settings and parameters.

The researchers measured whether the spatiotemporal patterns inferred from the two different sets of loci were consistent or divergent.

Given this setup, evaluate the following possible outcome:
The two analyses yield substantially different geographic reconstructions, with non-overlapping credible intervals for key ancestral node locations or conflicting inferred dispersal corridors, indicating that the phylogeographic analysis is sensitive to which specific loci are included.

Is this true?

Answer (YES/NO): NO